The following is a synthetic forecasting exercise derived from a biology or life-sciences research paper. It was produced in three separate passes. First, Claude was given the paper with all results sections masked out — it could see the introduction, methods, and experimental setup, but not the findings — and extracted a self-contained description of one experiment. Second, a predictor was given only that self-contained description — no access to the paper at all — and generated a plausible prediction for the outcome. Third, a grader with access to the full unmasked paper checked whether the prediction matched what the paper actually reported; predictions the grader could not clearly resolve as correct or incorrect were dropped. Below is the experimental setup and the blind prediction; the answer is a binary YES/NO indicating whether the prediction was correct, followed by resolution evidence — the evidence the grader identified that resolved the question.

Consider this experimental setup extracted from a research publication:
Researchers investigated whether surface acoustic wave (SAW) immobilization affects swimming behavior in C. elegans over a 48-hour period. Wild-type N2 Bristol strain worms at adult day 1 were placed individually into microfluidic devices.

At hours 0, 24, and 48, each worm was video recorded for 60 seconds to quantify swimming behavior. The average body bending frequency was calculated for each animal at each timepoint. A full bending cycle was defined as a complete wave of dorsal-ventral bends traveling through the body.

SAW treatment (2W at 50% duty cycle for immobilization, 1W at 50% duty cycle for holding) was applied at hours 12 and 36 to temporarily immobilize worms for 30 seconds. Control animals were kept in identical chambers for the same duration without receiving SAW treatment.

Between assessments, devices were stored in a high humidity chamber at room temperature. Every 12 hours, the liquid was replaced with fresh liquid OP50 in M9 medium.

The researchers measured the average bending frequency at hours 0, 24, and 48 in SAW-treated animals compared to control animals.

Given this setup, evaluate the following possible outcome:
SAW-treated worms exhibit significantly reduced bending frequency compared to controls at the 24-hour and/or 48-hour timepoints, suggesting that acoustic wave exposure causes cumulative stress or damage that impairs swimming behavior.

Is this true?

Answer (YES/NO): NO